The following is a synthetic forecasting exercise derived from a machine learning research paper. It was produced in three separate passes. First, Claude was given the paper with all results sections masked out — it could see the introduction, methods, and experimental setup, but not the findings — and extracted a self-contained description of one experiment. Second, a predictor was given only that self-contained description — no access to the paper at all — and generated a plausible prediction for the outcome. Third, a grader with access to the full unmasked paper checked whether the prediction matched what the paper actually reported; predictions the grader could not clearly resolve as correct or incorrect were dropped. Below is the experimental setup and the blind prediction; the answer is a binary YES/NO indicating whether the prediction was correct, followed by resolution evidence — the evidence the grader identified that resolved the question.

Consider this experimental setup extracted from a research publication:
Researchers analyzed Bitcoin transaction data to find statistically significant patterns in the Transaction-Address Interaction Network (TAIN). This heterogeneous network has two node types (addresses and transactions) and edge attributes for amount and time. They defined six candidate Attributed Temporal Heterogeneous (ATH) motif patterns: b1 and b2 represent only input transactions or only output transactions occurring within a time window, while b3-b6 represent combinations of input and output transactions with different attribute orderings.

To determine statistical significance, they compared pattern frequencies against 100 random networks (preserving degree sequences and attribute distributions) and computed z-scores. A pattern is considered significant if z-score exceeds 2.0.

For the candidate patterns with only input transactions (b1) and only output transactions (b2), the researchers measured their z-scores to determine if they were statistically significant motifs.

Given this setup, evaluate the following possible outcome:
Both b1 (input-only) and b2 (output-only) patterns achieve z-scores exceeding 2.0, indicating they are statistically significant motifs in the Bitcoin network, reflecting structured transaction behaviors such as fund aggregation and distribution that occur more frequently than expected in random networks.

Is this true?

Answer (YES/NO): NO